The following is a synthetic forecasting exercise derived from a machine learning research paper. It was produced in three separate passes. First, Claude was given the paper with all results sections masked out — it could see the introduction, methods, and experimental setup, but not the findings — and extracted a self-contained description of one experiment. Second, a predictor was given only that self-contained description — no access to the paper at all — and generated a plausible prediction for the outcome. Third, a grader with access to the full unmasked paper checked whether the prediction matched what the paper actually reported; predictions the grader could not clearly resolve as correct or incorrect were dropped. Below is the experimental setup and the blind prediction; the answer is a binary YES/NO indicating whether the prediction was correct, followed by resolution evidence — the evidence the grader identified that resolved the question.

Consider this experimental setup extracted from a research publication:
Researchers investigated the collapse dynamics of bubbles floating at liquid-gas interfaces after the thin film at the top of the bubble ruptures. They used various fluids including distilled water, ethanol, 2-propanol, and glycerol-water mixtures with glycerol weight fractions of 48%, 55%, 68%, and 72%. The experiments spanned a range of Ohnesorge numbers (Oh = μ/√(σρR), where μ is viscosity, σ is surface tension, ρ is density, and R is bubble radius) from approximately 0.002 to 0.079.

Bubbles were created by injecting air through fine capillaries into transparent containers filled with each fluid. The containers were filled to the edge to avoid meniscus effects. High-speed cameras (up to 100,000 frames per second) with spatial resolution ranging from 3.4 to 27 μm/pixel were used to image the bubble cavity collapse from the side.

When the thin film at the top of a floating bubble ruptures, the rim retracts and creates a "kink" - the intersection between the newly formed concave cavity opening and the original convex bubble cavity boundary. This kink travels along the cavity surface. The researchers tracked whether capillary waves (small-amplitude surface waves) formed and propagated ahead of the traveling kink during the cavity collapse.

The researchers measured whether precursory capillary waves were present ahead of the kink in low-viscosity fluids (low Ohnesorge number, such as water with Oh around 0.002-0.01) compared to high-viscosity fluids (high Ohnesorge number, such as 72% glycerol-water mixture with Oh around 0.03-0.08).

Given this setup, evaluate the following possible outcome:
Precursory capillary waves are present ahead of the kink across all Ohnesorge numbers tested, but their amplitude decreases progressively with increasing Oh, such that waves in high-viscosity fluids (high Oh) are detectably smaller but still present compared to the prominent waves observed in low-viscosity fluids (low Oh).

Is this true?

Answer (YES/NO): NO